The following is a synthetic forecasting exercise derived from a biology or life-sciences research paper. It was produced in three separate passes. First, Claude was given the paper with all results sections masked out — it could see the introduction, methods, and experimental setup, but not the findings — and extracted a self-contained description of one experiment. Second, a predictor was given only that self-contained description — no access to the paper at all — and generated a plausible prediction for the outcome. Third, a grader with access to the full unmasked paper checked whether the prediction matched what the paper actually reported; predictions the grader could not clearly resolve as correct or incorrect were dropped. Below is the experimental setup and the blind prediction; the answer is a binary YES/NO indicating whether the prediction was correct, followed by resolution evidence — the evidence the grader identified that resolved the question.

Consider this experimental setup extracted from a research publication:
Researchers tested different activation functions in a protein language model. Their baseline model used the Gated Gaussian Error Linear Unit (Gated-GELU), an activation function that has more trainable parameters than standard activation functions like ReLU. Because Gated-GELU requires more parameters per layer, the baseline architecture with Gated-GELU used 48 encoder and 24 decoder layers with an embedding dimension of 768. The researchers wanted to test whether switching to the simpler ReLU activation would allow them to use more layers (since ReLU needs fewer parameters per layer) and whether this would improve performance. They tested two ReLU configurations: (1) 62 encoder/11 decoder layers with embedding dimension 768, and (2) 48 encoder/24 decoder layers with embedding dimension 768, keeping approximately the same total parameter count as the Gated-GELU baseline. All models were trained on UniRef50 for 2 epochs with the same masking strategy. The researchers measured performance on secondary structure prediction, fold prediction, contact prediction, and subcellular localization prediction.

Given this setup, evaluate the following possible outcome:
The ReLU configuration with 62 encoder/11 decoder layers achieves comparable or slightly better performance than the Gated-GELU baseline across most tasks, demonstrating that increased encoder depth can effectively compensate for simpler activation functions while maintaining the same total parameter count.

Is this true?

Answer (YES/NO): NO